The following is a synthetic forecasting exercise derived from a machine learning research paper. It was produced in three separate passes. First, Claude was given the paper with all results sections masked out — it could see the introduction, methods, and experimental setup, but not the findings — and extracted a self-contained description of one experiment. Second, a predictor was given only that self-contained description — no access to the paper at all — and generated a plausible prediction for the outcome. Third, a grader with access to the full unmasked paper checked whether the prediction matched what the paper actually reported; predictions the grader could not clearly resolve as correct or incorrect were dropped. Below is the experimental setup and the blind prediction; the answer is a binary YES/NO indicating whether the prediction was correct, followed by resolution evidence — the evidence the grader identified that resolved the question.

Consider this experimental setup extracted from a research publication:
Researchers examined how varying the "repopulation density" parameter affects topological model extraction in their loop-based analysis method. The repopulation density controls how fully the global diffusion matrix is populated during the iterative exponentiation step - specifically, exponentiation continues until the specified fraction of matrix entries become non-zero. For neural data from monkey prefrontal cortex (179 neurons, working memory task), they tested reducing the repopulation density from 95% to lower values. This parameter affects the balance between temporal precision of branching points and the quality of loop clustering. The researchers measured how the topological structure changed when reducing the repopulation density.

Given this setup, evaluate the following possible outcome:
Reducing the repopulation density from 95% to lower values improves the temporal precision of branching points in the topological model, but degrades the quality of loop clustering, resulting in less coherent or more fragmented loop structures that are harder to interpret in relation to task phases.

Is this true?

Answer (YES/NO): NO